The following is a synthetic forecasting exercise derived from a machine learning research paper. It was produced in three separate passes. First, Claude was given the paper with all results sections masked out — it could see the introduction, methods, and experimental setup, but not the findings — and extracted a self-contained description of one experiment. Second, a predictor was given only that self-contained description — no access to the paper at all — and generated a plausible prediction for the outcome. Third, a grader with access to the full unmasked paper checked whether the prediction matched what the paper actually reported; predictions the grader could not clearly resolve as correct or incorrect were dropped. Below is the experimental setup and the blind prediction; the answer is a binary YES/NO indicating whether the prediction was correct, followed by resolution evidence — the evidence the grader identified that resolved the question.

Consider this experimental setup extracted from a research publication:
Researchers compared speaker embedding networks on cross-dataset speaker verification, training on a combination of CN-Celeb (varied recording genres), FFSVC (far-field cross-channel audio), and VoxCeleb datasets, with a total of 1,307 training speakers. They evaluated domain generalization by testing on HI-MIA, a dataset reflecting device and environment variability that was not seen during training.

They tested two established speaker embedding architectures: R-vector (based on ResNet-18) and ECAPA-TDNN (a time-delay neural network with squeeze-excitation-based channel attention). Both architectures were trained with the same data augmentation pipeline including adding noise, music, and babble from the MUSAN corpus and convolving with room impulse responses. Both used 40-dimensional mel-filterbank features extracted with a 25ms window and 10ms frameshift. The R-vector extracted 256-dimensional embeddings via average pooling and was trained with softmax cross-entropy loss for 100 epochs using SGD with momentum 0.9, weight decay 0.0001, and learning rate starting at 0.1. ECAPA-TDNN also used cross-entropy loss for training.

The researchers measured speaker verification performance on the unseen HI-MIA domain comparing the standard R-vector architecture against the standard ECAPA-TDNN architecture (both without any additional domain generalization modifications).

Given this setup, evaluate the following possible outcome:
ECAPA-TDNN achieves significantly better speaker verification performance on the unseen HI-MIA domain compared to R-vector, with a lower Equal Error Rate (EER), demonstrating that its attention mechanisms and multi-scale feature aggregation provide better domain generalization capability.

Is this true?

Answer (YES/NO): NO